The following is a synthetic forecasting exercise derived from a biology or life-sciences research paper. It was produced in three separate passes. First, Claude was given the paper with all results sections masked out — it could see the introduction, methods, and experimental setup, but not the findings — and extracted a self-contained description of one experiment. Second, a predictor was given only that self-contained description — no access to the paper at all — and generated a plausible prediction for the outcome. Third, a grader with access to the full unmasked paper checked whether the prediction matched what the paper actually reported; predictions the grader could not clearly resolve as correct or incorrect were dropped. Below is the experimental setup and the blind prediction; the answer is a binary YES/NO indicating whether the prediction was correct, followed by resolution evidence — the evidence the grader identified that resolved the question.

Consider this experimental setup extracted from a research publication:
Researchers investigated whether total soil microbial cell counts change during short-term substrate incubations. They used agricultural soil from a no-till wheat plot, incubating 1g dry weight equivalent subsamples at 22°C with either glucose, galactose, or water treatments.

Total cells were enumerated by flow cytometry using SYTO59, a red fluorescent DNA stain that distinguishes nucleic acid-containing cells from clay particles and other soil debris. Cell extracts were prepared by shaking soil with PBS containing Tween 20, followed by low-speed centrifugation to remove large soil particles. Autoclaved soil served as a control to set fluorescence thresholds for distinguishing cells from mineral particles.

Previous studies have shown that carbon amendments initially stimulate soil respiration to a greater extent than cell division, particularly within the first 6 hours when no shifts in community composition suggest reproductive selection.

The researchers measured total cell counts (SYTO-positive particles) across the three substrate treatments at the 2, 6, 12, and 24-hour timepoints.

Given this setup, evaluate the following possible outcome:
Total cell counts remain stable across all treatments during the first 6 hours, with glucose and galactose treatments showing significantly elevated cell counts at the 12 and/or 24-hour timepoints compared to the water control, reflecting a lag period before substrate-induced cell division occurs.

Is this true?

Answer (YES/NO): NO